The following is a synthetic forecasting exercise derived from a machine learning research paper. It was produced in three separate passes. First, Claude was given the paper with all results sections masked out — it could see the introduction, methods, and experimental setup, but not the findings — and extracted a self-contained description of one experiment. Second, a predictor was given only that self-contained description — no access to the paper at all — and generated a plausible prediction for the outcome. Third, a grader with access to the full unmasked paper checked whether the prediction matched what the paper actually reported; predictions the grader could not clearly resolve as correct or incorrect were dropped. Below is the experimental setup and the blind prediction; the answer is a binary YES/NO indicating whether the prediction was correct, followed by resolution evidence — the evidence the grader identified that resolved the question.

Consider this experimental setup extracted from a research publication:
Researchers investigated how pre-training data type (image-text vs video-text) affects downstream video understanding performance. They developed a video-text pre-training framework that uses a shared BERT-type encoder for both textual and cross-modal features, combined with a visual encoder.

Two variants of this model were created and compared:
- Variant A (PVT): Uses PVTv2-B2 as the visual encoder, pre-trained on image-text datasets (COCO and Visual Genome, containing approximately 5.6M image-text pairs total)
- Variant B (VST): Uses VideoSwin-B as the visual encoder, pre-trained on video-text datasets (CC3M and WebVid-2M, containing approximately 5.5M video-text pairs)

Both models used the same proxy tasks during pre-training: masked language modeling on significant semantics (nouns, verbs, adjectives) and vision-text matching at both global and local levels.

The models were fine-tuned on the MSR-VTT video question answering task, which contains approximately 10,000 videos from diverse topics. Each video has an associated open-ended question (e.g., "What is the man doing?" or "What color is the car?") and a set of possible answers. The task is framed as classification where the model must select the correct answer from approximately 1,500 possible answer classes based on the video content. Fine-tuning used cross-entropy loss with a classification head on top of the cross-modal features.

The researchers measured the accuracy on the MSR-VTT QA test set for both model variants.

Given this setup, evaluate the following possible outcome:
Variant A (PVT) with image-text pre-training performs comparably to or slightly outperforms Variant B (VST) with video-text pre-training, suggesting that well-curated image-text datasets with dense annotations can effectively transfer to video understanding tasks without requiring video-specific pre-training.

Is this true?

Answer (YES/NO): NO